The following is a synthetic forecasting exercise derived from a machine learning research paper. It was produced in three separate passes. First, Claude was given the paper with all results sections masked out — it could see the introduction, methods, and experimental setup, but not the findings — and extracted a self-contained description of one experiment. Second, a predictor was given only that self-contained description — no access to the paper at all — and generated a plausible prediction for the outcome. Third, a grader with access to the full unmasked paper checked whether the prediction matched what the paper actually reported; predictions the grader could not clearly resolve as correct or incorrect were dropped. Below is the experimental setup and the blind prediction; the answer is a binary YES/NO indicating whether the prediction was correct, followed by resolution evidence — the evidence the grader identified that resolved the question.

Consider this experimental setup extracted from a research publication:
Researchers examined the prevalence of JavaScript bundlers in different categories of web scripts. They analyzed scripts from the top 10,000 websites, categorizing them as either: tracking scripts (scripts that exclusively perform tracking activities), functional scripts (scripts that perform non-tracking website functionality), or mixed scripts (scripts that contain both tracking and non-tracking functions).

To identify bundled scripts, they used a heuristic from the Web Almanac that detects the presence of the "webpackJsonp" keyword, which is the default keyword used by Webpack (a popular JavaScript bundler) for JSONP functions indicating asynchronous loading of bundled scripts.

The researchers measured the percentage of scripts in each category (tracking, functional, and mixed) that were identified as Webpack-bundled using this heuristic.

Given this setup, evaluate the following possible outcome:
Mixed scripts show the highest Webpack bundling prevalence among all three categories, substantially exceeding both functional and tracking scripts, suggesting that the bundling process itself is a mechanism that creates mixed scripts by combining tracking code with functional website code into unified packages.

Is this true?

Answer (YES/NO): NO